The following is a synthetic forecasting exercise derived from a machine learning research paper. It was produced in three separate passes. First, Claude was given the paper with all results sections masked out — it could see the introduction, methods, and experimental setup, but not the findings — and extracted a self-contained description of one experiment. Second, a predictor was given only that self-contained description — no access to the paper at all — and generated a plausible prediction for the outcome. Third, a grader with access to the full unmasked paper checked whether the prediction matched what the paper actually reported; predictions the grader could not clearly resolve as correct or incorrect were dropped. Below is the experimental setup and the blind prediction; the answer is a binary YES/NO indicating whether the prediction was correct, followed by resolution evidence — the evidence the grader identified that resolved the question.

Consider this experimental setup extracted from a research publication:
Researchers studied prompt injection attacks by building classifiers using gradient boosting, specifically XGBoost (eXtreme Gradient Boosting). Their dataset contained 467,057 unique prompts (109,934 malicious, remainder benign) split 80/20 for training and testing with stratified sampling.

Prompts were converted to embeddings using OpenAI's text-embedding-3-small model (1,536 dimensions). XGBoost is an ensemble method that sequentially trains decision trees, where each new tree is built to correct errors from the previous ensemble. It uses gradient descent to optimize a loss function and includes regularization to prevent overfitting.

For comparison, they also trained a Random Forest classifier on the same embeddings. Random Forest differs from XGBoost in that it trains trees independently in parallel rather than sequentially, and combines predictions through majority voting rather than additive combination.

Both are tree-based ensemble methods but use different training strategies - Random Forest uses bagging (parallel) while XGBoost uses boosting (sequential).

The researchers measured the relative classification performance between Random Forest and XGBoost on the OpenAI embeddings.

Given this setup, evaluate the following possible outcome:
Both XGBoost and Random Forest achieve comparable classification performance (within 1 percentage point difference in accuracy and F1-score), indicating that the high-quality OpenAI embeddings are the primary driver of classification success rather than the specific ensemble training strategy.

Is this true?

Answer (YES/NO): NO